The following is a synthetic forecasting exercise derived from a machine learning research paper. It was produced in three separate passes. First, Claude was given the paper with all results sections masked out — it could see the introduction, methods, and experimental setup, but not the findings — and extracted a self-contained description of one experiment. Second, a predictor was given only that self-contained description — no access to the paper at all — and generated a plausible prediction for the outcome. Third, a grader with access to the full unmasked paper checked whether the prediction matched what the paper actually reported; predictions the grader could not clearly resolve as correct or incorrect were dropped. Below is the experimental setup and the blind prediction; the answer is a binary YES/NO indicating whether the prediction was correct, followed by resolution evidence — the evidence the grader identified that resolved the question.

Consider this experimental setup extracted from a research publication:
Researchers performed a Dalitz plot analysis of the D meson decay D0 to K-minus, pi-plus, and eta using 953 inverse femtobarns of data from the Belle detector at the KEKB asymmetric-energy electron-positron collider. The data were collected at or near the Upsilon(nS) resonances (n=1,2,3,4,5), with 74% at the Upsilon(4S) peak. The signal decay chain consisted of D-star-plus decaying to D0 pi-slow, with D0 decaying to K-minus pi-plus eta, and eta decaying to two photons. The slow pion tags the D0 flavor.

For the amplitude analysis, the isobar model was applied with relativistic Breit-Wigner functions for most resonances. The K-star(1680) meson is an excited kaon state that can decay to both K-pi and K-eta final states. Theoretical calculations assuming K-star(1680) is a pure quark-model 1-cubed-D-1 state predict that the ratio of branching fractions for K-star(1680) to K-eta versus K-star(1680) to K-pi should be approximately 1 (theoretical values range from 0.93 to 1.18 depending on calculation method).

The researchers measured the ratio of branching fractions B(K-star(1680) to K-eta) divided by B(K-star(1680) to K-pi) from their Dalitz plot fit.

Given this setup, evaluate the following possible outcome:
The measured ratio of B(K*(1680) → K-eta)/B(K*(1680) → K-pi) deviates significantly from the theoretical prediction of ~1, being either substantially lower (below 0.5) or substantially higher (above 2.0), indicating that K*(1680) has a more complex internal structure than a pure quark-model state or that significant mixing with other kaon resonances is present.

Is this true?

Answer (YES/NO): YES